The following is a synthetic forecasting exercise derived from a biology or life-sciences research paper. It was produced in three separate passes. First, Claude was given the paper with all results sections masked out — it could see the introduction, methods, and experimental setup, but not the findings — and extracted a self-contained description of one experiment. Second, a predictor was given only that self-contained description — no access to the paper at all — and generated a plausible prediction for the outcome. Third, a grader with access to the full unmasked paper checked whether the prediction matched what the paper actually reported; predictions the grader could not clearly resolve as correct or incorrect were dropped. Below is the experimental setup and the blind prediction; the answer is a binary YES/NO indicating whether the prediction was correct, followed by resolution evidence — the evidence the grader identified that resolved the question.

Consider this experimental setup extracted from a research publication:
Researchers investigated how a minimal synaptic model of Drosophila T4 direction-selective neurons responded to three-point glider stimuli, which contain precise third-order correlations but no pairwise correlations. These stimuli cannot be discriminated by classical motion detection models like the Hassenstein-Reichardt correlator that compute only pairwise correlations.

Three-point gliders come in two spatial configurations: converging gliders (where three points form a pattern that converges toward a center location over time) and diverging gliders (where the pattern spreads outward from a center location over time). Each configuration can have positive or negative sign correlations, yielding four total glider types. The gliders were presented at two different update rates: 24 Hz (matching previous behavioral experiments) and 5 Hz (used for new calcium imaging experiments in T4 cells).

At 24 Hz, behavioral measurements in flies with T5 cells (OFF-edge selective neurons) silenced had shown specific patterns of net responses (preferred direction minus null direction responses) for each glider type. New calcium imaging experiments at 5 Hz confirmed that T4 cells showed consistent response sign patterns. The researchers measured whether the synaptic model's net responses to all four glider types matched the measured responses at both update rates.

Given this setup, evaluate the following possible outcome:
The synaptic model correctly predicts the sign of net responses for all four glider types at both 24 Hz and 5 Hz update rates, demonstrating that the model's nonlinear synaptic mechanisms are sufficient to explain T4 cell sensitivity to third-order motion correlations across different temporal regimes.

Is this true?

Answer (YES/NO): NO